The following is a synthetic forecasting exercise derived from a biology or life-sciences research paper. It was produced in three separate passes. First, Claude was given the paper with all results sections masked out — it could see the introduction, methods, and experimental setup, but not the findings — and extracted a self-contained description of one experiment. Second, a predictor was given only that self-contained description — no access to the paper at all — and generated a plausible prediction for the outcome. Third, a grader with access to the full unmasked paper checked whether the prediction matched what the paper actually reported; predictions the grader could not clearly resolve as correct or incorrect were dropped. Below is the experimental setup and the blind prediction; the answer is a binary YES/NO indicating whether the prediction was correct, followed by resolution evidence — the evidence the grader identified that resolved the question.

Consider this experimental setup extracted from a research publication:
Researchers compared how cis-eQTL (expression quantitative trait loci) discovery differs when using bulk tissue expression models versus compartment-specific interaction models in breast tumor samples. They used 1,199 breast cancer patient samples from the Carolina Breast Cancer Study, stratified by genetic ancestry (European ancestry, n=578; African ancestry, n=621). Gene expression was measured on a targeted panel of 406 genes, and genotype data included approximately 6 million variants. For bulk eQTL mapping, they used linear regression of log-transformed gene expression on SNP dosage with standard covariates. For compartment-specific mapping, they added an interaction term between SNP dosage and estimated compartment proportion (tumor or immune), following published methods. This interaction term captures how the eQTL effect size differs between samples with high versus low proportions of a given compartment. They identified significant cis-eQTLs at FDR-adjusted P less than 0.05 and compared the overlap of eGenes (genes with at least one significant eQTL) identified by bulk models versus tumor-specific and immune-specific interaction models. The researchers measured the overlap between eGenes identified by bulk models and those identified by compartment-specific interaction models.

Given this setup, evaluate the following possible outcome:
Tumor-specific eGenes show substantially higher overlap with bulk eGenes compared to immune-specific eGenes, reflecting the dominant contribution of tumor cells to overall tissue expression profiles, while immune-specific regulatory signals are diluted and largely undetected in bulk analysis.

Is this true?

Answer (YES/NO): NO